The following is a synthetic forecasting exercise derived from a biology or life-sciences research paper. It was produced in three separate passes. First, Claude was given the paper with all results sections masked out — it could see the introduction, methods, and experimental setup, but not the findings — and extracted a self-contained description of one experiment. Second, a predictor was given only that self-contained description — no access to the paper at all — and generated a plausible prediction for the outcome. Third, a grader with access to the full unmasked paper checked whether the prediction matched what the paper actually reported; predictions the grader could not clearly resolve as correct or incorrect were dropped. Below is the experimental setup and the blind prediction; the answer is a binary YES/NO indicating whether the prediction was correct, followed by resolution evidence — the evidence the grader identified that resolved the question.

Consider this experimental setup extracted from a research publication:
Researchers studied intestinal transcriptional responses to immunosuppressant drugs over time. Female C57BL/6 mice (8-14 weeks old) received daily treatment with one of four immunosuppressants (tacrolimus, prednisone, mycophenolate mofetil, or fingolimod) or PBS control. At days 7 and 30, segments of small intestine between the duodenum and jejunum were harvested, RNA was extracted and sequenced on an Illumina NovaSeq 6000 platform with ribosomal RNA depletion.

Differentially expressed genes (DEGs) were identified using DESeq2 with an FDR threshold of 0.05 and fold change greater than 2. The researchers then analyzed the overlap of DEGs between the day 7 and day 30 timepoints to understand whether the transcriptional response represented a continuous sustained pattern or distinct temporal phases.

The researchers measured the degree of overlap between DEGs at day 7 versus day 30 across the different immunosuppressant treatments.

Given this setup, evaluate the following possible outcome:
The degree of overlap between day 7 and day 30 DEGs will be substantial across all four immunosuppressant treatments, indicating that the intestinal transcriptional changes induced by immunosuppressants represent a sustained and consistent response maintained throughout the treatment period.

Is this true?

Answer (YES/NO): NO